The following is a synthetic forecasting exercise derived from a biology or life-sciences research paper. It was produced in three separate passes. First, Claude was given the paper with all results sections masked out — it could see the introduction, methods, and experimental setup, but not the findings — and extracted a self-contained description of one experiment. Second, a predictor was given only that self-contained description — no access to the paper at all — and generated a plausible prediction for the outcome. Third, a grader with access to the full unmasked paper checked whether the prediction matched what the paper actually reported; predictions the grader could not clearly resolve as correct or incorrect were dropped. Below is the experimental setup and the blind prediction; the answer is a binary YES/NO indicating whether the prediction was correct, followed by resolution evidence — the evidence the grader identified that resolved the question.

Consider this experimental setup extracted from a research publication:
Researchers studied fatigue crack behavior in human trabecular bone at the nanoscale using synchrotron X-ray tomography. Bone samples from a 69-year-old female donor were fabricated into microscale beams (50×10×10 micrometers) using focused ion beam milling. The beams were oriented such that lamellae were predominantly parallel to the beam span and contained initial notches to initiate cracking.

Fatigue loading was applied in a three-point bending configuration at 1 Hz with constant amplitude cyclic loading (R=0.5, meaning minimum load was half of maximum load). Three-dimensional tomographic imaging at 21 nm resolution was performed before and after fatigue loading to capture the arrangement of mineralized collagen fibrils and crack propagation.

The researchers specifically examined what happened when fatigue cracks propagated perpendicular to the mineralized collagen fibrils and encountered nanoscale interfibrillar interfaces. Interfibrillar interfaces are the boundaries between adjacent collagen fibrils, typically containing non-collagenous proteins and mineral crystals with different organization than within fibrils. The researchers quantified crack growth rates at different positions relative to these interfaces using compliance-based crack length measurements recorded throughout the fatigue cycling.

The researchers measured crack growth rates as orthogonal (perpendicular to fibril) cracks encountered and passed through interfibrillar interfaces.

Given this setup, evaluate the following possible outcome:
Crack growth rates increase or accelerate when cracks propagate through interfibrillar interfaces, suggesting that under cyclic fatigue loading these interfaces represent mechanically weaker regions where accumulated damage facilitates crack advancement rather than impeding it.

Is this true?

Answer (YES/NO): NO